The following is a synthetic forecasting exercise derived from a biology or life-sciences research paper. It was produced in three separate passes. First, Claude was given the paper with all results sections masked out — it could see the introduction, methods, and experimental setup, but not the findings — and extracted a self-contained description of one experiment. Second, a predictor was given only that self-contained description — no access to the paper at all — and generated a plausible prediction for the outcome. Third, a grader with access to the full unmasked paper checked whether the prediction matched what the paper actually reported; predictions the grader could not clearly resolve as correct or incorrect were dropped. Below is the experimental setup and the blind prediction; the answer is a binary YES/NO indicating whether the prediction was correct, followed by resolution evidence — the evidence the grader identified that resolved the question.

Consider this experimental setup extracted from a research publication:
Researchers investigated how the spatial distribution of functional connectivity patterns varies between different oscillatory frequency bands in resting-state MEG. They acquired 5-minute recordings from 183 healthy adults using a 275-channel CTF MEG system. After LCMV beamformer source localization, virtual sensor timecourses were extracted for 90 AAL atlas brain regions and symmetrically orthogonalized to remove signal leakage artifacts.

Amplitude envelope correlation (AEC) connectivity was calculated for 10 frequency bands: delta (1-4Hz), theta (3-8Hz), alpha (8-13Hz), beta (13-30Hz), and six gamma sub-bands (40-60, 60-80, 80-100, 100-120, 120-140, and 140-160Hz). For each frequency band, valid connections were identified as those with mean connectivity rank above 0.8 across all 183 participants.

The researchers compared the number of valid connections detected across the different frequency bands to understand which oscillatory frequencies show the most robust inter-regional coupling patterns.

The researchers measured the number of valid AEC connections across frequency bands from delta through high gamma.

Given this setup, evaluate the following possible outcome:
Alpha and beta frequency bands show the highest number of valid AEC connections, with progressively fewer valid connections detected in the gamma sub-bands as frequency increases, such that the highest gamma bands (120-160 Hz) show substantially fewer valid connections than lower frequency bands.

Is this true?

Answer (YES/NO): NO